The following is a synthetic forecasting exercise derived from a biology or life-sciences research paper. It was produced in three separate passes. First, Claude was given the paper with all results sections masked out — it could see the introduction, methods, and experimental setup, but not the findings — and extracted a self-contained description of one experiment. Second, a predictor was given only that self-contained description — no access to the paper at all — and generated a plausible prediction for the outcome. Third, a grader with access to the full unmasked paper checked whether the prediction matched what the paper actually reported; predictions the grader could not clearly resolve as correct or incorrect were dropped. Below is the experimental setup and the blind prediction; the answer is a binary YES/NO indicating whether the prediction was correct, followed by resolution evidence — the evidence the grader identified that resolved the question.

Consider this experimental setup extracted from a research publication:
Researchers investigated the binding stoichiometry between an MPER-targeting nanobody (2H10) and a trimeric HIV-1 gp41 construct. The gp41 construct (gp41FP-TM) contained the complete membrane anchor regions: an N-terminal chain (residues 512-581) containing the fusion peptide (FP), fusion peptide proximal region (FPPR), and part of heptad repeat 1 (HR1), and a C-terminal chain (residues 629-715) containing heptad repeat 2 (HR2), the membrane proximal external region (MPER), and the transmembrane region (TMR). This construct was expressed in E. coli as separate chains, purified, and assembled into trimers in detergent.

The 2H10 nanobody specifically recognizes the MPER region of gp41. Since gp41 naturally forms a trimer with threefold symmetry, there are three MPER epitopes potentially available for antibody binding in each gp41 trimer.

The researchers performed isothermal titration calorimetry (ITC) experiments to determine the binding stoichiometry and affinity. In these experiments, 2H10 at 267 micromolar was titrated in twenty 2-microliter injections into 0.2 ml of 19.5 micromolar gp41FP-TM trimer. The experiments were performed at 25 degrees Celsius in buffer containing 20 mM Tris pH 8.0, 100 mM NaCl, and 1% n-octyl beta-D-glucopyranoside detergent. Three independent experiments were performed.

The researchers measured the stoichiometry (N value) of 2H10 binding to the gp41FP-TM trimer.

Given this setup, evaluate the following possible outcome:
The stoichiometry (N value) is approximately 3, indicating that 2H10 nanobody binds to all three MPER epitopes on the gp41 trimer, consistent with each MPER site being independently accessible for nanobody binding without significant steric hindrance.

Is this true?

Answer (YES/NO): NO